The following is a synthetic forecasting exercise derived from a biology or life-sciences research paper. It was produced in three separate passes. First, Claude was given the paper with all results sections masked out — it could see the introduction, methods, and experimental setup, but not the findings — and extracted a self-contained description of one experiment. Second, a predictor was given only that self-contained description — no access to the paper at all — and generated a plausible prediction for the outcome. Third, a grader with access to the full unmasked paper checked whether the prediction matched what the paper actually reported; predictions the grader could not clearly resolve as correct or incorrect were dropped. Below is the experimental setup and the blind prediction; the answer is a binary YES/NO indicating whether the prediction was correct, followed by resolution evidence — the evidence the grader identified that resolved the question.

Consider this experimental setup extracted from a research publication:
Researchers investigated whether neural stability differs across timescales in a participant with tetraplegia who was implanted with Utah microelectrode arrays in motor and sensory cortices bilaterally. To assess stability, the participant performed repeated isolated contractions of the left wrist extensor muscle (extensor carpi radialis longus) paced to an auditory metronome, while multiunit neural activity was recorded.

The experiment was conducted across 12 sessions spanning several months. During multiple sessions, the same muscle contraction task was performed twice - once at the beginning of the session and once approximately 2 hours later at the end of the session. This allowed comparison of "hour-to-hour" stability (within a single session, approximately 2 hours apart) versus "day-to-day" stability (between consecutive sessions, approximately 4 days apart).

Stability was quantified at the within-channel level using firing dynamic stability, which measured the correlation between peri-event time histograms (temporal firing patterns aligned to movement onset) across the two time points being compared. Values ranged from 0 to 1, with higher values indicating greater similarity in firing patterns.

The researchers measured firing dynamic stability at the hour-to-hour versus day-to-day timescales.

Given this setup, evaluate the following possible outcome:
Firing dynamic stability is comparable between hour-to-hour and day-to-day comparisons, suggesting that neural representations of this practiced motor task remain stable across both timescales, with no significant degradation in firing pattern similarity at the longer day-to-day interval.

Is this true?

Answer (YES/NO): YES